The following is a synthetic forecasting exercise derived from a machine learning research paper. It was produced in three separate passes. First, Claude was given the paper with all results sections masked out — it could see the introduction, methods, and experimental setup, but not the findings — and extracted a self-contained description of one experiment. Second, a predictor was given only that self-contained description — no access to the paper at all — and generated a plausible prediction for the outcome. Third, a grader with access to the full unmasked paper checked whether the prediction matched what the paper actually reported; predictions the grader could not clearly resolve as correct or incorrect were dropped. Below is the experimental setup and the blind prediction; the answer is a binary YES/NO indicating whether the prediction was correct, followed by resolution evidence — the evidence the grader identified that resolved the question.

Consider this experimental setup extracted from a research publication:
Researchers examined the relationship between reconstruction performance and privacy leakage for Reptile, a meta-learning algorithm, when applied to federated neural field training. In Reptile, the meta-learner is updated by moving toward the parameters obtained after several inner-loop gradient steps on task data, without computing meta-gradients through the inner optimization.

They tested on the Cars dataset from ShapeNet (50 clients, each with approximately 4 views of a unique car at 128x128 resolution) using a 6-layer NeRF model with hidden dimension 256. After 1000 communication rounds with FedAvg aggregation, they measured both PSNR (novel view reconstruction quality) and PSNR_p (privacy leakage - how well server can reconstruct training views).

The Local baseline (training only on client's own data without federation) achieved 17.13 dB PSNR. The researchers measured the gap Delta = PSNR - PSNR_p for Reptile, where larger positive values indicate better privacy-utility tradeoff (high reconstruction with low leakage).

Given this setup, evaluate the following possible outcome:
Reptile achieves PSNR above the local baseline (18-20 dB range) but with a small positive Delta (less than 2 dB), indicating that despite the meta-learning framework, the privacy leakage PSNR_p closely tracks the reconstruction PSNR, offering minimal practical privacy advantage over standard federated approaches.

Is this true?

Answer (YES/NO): NO